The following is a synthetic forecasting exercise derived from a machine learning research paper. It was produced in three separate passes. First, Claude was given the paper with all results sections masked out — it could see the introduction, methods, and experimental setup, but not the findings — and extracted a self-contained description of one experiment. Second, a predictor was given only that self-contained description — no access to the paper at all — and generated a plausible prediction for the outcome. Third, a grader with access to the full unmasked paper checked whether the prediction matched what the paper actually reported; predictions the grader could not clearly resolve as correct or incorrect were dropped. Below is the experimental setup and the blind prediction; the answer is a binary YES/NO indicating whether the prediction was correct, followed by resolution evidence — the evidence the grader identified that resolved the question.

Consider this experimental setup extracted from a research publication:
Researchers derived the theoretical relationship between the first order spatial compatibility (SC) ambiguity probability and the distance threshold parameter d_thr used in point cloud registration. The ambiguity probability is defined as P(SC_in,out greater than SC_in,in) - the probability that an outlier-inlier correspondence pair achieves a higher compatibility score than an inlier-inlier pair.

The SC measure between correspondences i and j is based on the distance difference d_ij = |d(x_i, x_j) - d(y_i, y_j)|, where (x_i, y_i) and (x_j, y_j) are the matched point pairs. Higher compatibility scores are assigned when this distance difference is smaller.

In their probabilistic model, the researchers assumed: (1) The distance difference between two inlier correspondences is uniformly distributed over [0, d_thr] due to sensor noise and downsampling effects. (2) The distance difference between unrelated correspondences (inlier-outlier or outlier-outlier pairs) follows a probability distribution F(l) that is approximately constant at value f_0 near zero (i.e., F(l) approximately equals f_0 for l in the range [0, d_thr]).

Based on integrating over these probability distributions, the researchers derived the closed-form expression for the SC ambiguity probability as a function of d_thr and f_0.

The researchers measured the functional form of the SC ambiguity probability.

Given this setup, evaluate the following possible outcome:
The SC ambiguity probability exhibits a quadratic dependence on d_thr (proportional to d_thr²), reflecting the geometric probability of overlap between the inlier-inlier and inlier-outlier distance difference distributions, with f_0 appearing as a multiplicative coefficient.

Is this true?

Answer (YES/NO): NO